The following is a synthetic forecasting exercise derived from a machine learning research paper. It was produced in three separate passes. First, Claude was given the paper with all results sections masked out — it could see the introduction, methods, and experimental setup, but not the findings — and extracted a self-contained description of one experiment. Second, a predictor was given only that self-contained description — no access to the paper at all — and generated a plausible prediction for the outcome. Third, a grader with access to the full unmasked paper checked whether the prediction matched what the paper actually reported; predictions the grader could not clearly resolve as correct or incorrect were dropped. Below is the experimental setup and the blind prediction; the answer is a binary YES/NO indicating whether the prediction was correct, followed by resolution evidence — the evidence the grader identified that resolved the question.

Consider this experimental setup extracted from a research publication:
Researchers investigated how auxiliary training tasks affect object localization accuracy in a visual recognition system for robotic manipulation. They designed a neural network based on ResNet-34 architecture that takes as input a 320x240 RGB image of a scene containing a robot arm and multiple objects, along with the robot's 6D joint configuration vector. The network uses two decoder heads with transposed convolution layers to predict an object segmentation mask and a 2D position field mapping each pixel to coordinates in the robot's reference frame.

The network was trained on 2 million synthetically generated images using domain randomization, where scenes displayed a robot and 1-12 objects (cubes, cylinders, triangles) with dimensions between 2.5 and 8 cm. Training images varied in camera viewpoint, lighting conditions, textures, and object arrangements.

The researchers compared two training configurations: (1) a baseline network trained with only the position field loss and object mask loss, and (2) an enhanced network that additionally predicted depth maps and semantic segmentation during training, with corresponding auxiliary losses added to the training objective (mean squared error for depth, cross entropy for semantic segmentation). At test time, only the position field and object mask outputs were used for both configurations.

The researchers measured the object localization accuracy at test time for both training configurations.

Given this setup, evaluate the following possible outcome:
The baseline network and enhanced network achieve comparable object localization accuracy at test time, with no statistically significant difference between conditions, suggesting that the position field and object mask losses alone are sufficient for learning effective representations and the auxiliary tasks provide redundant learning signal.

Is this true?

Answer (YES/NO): NO